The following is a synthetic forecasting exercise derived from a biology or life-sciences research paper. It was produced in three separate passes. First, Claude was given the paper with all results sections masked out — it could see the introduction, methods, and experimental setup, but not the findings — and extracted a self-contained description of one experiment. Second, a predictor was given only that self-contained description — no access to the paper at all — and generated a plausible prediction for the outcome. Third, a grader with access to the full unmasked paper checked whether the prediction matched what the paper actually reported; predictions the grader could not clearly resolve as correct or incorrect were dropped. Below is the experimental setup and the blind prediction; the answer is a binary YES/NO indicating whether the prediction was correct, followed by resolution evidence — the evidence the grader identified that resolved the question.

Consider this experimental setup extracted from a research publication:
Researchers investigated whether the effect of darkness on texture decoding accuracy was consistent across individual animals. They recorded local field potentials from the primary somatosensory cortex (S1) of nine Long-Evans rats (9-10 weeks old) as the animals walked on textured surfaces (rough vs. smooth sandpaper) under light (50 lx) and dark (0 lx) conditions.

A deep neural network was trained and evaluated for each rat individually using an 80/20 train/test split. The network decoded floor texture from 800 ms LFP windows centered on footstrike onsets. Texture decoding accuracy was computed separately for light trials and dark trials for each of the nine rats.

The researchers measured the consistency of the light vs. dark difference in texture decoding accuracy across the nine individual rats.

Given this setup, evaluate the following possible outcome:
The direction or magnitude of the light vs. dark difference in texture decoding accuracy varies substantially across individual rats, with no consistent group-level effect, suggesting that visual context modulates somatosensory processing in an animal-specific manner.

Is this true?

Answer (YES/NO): NO